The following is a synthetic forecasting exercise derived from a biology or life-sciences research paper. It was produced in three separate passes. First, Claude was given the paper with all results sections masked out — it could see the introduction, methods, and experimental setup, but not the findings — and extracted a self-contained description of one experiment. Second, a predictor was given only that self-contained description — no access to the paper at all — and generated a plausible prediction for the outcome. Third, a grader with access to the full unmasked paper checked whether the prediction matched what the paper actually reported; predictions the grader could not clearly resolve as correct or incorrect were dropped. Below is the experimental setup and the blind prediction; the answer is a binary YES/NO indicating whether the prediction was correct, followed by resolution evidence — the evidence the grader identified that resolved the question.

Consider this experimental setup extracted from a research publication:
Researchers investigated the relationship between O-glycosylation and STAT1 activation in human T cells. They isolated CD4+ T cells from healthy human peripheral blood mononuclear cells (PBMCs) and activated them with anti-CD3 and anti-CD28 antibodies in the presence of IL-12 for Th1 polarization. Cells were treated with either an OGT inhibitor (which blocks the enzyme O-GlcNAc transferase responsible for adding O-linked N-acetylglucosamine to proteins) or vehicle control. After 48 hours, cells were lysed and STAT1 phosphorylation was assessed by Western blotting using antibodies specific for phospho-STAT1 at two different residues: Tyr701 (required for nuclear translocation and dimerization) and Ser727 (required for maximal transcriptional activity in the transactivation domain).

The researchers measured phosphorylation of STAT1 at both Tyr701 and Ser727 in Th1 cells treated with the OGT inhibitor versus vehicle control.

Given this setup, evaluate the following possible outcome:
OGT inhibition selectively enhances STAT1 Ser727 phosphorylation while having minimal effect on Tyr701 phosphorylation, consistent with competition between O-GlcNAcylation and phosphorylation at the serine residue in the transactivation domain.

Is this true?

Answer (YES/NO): NO